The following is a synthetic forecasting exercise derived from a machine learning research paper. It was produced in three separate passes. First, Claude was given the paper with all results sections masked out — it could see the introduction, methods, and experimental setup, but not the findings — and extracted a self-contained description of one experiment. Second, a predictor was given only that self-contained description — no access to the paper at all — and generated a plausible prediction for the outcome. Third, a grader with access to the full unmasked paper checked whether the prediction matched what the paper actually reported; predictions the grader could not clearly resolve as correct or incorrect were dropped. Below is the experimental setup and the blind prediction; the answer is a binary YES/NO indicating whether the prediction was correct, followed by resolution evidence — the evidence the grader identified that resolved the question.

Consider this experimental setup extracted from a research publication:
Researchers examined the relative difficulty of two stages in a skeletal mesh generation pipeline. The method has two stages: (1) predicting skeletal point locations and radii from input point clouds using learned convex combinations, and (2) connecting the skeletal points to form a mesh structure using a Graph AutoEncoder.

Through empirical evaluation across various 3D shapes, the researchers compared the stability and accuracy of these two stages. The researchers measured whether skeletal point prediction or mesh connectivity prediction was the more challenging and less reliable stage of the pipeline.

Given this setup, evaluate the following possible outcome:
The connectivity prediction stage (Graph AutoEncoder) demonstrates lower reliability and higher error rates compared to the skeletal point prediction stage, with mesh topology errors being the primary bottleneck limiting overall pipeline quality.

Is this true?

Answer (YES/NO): YES